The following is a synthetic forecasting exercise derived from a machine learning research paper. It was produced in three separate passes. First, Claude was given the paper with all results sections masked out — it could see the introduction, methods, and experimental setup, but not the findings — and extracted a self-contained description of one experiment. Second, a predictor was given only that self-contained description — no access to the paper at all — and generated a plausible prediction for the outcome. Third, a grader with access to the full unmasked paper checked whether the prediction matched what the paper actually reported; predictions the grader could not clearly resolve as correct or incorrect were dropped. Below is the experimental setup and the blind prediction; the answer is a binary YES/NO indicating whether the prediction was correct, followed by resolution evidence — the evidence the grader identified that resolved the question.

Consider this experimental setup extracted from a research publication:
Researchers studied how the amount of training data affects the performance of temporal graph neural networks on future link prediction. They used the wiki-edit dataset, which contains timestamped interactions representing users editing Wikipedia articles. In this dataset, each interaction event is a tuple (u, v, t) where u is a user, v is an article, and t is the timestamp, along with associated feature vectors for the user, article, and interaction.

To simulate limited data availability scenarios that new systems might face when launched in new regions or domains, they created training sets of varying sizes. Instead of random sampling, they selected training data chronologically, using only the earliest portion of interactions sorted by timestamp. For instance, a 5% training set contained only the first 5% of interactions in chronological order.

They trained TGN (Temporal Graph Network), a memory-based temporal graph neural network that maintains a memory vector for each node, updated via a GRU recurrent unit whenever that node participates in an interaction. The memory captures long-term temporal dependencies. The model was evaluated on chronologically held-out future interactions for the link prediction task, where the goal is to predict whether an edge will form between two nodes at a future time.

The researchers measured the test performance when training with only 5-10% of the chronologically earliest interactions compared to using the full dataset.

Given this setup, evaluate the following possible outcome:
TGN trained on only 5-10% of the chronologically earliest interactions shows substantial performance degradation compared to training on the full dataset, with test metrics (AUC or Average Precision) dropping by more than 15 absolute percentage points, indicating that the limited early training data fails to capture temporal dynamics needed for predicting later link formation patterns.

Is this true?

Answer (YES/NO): YES